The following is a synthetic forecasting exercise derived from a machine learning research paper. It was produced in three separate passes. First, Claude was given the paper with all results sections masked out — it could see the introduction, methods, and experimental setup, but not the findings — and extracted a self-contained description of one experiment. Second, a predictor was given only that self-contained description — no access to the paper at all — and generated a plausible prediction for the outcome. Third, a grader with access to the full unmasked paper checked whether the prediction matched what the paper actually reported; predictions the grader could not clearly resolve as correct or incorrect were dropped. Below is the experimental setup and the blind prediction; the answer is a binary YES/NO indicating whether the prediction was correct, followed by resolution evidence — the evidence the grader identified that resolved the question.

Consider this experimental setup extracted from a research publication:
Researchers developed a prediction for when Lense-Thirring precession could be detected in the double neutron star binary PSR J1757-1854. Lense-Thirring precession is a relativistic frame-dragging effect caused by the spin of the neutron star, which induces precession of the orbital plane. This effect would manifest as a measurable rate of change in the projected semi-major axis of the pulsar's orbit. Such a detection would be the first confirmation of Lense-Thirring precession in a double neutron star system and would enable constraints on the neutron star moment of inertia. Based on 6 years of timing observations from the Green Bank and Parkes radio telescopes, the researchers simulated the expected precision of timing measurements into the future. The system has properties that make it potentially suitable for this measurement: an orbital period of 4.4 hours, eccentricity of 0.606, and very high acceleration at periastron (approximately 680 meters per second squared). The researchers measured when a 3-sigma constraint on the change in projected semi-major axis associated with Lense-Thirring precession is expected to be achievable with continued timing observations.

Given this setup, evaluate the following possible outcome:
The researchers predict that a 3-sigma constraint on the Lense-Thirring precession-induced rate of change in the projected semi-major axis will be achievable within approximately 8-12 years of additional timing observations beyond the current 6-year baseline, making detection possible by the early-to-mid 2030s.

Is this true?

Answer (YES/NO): YES